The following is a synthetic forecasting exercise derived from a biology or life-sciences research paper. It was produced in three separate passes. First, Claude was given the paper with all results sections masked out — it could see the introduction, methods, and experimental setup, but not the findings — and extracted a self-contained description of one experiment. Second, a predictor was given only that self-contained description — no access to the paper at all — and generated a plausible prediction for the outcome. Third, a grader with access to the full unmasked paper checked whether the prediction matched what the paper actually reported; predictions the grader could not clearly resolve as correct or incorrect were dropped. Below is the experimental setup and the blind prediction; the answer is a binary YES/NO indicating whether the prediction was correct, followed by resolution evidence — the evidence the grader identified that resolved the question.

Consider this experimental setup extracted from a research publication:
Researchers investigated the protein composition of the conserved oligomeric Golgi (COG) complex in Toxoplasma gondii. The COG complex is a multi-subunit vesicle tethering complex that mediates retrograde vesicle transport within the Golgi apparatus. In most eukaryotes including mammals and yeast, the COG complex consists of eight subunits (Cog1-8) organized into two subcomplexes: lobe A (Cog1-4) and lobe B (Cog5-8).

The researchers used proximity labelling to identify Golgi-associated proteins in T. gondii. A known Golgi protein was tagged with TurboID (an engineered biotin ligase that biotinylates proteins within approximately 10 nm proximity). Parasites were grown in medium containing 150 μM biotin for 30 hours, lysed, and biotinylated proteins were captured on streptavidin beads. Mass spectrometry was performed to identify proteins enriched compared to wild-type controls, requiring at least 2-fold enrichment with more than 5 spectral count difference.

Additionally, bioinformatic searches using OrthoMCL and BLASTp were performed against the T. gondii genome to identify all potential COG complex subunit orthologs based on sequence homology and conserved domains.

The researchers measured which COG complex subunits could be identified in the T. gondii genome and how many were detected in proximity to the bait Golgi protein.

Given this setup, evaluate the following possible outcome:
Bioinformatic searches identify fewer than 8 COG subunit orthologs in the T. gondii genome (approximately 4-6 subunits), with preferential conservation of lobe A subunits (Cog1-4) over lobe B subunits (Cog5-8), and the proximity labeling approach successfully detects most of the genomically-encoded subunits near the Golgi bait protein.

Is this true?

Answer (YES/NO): NO